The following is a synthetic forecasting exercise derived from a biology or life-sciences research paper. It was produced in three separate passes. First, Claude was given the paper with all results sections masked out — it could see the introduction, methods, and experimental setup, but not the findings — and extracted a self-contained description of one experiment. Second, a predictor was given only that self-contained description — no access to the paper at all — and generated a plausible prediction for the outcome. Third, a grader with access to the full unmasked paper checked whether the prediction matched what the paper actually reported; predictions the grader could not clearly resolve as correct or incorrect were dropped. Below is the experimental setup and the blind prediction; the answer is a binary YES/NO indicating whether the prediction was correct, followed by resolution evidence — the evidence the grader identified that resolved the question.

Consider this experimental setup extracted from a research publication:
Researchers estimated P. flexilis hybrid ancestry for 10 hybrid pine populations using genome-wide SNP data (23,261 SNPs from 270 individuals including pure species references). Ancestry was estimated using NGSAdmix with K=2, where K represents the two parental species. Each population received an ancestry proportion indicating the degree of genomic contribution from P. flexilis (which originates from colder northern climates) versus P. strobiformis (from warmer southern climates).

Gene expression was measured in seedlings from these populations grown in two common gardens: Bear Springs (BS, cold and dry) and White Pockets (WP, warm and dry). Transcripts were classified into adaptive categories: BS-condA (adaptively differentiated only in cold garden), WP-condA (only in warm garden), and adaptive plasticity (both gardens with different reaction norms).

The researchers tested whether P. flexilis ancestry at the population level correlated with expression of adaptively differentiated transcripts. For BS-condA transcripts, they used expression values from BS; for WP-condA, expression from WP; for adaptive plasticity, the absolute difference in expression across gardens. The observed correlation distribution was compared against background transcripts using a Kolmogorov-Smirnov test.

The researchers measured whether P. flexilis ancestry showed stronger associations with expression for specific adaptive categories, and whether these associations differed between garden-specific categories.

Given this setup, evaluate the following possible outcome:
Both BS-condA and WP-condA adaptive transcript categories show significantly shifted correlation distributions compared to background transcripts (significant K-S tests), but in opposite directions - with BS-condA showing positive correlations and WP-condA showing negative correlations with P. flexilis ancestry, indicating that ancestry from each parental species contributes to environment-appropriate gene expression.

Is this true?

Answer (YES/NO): NO